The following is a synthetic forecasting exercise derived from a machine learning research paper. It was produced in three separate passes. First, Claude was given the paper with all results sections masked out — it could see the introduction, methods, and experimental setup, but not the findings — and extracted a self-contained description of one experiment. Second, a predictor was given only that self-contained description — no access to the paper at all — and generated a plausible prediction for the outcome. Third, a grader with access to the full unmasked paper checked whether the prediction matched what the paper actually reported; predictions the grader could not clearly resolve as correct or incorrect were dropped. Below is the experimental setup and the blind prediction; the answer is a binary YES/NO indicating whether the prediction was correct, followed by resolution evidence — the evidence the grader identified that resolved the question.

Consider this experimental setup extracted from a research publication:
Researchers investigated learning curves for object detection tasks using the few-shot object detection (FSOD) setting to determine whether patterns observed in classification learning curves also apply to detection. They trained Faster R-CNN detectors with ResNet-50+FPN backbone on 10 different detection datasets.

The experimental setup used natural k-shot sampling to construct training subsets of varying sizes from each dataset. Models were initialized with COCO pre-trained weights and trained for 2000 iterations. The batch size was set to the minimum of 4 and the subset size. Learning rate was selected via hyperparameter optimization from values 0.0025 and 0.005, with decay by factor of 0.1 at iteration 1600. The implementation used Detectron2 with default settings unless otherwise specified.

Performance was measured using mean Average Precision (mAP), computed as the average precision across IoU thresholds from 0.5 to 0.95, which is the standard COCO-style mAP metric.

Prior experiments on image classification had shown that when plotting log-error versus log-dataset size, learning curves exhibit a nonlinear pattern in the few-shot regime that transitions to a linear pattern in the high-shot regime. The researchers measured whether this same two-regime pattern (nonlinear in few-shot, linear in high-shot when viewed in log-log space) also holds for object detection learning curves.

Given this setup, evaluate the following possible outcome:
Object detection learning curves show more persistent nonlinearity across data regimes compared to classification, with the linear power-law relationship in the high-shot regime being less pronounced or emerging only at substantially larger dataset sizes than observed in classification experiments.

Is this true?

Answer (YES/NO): NO